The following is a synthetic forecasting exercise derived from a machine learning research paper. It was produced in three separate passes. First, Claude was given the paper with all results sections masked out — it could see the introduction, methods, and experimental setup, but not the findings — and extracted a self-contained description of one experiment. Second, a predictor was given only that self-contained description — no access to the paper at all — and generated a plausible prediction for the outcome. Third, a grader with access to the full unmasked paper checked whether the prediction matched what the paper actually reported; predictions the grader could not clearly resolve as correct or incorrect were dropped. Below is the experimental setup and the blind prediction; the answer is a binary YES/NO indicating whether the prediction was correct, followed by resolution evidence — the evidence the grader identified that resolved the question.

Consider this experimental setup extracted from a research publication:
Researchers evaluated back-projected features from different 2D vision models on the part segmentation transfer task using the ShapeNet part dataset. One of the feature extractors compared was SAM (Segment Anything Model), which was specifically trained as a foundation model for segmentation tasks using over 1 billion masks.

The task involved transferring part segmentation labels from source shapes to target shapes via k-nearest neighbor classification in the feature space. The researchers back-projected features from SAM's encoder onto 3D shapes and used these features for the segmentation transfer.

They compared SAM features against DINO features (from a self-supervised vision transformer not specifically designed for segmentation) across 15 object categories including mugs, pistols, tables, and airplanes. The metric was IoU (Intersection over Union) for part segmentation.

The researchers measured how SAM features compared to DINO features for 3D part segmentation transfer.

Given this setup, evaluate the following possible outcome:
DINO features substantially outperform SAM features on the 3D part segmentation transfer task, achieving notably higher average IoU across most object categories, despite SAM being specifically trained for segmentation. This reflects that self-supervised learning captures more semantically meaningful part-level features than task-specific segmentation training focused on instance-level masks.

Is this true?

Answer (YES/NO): YES